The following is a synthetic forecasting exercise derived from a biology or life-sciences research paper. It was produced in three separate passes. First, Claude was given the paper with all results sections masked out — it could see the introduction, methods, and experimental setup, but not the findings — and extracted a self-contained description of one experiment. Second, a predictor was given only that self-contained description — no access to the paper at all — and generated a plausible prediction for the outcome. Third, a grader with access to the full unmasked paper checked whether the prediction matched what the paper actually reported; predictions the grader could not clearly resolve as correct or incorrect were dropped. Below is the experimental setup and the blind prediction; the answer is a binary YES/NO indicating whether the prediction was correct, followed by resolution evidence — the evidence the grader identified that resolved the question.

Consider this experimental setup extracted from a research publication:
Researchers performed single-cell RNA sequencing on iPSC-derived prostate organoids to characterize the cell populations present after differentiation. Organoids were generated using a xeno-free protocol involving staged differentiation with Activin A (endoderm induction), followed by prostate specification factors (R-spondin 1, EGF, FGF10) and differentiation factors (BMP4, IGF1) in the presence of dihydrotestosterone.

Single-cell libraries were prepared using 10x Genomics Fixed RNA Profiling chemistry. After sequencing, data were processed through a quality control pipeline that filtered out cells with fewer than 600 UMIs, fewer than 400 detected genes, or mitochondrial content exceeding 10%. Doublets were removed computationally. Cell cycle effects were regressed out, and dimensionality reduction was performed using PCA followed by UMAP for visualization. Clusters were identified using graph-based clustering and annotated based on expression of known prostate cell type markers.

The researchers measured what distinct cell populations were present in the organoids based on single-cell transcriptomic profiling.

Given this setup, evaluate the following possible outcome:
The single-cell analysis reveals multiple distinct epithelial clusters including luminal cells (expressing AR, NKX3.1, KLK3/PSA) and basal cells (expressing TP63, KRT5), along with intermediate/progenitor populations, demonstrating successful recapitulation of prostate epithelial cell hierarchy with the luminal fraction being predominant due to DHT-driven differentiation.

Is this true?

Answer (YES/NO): NO